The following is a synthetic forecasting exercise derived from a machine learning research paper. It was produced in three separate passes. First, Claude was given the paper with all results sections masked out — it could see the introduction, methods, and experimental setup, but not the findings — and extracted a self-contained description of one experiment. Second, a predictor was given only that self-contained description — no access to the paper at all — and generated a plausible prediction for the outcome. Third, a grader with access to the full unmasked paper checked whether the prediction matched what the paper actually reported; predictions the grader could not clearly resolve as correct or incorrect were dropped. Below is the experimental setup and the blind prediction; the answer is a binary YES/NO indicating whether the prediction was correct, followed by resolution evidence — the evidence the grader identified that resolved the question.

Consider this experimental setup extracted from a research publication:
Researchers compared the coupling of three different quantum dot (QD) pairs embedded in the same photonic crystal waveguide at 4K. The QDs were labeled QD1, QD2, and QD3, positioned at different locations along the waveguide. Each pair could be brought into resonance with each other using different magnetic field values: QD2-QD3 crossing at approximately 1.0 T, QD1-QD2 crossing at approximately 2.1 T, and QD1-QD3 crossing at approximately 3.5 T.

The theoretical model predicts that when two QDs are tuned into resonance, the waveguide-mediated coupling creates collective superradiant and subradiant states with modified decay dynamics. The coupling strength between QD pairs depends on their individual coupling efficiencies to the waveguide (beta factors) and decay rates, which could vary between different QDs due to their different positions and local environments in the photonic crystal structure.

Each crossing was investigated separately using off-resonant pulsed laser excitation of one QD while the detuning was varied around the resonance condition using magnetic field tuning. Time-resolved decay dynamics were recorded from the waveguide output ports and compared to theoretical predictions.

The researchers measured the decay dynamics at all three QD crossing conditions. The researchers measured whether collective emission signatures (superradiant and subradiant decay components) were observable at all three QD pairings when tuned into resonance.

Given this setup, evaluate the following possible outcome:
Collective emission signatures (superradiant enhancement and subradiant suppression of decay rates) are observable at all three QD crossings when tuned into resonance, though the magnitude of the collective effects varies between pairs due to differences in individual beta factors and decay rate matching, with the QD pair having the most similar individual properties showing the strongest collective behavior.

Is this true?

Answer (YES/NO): NO